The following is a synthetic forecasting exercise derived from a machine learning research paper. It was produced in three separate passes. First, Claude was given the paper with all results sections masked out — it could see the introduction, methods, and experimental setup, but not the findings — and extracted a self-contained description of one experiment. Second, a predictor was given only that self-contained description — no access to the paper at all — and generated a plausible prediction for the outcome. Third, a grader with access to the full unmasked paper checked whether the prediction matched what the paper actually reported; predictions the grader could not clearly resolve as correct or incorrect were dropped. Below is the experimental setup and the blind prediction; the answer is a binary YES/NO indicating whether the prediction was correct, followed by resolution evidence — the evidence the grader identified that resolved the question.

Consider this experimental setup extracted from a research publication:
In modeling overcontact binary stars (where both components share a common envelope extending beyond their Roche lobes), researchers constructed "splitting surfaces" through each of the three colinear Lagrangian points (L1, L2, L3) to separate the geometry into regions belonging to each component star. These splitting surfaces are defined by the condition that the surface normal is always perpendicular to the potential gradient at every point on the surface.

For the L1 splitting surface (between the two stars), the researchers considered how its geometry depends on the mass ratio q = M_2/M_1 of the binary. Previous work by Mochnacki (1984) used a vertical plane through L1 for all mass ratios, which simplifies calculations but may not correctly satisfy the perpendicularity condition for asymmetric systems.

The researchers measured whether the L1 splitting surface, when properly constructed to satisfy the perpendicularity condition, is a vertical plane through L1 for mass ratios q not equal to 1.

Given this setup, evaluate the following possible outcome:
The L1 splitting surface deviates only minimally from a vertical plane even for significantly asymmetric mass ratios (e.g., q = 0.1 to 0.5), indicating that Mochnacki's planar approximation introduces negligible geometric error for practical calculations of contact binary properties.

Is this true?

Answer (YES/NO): NO